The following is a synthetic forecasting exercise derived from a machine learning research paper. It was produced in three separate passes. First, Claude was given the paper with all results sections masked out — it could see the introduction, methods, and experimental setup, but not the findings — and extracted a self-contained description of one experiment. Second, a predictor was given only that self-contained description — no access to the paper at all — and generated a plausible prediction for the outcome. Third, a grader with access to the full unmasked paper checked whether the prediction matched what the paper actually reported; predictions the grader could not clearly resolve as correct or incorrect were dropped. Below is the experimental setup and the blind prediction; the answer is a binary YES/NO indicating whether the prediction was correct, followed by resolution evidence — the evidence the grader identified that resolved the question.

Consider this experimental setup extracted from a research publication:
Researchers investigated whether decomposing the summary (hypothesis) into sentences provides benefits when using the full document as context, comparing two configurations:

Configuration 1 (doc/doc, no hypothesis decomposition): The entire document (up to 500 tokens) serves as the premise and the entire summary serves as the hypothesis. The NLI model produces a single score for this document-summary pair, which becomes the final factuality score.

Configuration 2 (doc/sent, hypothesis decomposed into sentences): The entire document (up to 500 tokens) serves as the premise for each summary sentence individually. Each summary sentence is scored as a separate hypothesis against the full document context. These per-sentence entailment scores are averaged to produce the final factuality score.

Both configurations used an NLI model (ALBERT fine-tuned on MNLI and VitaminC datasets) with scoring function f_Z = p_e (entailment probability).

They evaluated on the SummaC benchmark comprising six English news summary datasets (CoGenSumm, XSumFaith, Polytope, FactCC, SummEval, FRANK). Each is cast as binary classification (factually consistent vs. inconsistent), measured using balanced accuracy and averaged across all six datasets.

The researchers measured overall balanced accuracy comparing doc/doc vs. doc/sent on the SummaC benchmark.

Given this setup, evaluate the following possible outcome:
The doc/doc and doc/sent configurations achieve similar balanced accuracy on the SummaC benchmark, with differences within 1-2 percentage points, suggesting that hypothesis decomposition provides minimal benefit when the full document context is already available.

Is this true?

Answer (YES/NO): NO